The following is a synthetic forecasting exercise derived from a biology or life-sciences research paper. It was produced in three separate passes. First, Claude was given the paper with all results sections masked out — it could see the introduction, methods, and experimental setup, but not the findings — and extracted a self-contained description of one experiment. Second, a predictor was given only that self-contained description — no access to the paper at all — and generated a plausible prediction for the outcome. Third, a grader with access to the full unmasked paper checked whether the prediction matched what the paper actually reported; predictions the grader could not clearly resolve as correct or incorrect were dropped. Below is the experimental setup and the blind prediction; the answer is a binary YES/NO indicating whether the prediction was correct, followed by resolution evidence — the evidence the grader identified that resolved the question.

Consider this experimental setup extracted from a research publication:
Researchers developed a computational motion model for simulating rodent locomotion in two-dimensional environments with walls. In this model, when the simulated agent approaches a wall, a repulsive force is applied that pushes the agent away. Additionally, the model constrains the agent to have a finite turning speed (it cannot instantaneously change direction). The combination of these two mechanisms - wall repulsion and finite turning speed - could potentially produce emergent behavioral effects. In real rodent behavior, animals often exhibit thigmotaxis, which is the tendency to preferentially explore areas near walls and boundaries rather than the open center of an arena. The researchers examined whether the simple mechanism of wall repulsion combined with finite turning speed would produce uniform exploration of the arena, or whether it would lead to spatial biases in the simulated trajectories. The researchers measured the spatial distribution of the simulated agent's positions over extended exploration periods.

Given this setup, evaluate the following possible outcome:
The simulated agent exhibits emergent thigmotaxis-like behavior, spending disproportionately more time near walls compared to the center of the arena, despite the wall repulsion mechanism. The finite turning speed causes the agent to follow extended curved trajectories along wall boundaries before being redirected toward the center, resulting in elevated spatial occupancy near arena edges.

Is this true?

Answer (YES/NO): YES